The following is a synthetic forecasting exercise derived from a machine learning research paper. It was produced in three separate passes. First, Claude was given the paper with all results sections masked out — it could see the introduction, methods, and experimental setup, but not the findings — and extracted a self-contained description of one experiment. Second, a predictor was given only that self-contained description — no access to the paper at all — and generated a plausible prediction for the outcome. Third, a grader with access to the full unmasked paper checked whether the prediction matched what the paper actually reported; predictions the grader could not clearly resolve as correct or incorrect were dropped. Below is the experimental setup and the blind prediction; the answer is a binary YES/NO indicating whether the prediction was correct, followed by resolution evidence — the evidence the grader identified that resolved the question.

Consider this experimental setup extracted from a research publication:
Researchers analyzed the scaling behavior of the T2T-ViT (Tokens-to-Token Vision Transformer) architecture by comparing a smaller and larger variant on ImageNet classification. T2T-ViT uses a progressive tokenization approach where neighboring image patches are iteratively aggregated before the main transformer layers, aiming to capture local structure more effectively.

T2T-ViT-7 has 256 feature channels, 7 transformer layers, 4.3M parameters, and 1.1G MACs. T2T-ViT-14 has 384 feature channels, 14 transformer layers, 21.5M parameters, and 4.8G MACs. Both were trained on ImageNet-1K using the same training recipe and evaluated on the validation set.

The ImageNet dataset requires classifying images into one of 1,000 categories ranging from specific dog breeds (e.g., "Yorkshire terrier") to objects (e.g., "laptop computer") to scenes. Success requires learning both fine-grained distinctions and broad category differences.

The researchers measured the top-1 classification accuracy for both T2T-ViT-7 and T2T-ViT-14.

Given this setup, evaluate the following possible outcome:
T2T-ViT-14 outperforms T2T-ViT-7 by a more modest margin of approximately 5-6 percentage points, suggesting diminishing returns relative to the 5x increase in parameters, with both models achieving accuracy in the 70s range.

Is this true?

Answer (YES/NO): NO